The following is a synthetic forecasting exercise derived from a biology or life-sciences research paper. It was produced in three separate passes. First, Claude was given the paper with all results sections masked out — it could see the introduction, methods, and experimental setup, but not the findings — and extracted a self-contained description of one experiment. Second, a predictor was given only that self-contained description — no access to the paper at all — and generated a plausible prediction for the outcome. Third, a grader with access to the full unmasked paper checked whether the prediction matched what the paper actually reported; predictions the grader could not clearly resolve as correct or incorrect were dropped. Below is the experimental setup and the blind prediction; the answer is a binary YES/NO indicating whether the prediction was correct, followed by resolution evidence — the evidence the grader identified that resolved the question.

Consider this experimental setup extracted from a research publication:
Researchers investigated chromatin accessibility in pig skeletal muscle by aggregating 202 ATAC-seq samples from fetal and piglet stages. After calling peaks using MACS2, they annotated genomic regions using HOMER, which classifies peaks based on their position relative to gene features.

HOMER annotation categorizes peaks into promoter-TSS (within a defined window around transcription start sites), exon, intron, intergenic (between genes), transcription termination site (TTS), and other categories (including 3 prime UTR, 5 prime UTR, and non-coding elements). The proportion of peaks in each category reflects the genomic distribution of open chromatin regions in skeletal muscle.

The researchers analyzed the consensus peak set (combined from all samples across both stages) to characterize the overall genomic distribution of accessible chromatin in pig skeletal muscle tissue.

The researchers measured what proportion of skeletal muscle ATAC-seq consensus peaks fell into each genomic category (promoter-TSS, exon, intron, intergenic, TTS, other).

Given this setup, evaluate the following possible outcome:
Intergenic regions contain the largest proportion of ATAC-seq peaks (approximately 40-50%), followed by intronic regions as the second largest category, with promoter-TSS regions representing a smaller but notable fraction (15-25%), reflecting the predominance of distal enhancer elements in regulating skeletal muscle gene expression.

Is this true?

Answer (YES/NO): NO